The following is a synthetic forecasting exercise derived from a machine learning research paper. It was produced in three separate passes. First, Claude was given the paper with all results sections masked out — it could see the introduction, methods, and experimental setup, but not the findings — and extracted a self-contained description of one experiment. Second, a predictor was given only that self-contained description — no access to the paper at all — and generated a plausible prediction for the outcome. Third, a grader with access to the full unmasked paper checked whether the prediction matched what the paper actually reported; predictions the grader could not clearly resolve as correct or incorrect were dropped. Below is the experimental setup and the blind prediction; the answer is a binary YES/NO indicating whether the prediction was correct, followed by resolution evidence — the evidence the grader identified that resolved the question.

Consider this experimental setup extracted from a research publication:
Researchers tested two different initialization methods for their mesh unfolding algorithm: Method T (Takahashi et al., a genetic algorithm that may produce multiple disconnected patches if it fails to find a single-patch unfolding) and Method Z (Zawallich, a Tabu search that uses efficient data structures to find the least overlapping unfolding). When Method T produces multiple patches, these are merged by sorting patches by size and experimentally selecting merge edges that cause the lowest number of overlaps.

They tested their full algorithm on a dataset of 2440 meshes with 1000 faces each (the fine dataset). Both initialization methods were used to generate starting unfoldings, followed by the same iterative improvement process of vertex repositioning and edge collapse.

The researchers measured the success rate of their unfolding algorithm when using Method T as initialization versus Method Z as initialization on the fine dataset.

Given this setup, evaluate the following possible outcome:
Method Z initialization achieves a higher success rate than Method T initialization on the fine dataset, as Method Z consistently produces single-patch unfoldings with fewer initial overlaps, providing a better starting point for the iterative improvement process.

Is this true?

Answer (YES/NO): YES